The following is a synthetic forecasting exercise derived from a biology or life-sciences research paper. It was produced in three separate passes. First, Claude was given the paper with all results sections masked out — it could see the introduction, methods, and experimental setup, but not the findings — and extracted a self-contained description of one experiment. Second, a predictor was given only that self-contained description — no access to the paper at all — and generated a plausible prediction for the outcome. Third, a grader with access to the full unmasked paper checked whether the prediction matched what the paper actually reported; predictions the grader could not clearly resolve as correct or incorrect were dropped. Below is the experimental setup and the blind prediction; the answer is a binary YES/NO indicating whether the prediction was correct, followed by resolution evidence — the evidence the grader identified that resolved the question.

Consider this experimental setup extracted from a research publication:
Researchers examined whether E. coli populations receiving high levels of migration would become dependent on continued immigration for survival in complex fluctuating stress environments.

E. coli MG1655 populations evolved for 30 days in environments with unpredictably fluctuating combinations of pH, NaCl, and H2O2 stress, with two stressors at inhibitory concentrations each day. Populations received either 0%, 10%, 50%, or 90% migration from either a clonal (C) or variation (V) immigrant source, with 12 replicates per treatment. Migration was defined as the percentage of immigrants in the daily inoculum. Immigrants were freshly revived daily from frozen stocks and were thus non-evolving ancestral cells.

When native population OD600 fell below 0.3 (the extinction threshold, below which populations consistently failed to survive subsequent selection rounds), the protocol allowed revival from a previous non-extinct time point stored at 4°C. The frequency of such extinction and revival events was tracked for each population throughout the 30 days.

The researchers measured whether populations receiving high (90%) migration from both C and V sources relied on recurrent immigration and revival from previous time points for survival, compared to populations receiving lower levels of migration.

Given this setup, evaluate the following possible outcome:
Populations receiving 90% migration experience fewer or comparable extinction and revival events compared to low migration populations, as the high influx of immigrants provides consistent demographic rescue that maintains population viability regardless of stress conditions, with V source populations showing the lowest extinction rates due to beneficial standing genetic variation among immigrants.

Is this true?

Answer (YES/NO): NO